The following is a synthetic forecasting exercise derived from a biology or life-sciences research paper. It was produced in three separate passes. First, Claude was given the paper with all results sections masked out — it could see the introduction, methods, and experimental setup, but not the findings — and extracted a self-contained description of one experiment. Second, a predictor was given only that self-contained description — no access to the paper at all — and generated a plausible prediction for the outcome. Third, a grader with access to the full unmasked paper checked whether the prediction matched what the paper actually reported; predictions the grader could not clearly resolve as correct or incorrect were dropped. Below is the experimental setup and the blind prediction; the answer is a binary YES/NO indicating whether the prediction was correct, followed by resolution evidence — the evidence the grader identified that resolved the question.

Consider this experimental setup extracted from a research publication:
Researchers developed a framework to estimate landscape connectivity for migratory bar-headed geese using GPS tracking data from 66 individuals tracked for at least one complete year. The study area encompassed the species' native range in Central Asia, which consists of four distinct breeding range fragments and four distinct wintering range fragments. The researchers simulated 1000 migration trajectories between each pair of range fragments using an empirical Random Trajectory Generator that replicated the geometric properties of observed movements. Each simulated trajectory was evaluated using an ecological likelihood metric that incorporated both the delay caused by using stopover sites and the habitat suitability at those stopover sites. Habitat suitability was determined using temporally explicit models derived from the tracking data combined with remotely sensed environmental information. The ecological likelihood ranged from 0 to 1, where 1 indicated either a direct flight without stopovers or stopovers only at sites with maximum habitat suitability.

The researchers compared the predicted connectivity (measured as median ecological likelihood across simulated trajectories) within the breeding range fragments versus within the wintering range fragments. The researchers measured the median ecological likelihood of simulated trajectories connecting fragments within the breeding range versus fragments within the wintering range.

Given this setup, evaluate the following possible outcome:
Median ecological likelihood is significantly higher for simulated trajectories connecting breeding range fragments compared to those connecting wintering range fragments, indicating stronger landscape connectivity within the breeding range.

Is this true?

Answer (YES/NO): YES